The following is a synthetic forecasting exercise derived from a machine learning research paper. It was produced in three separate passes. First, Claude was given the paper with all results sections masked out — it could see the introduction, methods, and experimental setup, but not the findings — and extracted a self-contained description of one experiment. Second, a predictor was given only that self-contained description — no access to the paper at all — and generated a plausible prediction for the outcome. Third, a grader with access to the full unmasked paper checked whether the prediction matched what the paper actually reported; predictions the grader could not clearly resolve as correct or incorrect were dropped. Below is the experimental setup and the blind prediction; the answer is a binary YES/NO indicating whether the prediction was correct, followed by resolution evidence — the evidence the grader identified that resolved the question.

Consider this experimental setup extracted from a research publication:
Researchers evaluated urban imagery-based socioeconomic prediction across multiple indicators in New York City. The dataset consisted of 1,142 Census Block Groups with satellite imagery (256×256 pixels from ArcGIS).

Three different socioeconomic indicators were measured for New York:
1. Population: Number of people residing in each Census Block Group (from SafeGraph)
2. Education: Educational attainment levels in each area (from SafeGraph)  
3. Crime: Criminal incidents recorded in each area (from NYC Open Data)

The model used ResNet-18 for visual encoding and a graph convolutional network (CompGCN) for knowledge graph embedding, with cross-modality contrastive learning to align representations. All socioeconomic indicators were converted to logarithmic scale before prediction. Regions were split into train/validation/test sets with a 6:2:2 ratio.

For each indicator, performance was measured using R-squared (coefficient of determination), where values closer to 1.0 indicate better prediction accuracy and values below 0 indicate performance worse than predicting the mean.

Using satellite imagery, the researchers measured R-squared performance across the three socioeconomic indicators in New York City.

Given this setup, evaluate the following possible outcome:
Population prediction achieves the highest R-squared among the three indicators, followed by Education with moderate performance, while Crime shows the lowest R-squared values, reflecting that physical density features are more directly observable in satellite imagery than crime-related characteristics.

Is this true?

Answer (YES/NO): NO